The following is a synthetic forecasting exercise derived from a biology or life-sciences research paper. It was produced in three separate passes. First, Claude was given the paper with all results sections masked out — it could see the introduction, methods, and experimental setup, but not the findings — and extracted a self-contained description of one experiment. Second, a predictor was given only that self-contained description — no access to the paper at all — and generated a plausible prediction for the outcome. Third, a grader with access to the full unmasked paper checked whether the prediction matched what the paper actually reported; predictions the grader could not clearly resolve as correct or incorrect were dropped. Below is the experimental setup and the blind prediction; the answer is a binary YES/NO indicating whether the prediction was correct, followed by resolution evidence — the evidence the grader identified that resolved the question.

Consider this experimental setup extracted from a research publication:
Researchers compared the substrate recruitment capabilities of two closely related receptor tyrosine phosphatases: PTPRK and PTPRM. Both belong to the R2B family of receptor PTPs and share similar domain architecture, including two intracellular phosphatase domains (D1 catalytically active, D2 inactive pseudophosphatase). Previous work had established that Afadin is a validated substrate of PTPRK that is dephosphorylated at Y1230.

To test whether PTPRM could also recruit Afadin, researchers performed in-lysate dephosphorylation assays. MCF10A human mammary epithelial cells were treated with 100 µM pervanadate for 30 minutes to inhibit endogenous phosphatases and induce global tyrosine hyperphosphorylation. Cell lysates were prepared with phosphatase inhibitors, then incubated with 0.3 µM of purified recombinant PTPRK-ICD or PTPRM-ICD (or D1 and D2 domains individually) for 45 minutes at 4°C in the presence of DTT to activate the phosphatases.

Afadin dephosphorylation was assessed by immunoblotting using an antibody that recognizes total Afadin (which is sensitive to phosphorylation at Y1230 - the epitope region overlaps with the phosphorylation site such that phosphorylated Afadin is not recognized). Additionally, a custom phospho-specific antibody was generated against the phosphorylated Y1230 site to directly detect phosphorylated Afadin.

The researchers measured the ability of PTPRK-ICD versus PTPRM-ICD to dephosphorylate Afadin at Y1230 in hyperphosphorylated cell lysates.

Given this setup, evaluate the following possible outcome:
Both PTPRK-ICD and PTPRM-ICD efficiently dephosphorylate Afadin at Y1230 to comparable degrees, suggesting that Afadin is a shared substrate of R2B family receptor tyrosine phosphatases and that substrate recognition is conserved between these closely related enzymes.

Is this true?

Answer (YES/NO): NO